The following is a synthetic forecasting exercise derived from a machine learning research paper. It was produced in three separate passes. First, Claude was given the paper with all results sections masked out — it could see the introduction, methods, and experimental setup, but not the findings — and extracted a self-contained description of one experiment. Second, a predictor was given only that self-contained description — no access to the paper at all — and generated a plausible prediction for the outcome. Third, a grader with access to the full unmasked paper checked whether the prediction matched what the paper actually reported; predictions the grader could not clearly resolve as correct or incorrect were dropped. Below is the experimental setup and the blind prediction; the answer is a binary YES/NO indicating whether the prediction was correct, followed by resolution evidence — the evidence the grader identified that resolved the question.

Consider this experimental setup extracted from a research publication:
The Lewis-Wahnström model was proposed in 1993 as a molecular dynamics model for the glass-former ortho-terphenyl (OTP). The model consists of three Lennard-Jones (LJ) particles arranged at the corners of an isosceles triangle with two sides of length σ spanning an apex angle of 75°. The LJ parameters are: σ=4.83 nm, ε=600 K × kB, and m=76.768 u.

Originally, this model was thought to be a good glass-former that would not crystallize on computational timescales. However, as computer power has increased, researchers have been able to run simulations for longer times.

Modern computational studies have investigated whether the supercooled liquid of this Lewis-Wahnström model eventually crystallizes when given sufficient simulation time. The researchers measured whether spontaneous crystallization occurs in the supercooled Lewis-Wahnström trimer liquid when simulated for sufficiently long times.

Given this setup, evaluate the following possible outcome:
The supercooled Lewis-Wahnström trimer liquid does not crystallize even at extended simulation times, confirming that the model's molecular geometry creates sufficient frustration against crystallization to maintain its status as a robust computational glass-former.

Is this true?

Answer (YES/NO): NO